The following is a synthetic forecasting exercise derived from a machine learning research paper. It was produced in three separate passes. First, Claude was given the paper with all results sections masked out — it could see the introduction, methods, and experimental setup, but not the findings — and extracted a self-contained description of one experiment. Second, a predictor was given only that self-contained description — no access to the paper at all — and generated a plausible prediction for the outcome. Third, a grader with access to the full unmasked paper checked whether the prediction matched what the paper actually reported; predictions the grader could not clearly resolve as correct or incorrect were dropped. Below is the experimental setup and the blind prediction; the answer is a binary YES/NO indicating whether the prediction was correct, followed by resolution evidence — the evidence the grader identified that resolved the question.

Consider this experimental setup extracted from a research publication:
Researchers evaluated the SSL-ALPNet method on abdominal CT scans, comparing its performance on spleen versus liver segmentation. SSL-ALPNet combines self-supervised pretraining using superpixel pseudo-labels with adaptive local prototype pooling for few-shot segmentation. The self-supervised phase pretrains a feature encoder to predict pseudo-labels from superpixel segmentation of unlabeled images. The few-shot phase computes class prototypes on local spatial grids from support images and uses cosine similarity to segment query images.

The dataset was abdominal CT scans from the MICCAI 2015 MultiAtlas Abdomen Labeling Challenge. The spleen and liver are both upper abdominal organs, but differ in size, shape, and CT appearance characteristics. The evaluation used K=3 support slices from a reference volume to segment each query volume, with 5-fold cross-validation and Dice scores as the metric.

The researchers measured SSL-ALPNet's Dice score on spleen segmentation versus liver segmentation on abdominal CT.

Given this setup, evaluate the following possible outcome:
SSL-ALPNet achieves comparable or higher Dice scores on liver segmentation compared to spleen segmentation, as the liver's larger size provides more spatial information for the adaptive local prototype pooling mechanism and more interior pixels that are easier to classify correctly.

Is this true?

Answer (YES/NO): YES